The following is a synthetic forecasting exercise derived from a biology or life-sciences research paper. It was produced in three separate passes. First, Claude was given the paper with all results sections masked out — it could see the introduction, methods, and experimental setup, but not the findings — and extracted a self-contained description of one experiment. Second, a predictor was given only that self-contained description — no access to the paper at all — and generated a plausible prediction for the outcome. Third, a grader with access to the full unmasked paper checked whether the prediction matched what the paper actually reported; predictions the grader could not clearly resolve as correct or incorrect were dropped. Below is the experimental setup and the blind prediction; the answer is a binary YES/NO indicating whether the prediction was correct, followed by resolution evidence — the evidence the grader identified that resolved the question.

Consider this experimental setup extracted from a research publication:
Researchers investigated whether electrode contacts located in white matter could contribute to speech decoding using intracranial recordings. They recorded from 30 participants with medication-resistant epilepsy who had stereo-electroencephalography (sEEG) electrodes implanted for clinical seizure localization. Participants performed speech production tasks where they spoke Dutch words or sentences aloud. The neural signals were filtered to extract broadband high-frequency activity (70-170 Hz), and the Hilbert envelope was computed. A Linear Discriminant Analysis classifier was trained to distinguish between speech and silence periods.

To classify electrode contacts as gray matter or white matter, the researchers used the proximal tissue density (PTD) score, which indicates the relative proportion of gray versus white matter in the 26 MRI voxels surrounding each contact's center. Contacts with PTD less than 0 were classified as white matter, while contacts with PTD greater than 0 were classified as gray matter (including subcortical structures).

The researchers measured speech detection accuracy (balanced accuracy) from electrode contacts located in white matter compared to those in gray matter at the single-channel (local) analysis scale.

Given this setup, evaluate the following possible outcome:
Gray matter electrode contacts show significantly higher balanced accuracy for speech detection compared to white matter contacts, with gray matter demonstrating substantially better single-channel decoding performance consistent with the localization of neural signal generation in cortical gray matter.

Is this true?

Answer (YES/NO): NO